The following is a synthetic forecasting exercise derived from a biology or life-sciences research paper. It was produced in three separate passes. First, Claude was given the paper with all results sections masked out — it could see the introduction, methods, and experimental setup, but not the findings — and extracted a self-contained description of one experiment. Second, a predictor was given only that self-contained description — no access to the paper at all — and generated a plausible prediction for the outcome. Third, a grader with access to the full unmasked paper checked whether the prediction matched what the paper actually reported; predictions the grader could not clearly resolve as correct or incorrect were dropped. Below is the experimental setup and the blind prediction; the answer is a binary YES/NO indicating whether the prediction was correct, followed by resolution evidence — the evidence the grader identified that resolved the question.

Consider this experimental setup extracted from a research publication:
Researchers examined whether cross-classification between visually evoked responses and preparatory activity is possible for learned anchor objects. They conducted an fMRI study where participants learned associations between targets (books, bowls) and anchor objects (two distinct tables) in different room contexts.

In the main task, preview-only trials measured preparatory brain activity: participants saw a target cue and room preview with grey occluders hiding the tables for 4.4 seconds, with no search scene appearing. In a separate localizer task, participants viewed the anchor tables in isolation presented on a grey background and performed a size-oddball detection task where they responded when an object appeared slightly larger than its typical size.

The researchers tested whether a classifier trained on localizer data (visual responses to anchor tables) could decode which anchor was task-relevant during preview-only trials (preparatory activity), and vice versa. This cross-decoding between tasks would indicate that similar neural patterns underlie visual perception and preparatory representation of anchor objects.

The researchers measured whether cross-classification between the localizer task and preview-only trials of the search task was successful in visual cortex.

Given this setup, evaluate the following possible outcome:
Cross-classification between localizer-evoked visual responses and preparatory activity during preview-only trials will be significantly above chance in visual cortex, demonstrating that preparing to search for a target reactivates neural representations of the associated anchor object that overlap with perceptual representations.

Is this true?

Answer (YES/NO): NO